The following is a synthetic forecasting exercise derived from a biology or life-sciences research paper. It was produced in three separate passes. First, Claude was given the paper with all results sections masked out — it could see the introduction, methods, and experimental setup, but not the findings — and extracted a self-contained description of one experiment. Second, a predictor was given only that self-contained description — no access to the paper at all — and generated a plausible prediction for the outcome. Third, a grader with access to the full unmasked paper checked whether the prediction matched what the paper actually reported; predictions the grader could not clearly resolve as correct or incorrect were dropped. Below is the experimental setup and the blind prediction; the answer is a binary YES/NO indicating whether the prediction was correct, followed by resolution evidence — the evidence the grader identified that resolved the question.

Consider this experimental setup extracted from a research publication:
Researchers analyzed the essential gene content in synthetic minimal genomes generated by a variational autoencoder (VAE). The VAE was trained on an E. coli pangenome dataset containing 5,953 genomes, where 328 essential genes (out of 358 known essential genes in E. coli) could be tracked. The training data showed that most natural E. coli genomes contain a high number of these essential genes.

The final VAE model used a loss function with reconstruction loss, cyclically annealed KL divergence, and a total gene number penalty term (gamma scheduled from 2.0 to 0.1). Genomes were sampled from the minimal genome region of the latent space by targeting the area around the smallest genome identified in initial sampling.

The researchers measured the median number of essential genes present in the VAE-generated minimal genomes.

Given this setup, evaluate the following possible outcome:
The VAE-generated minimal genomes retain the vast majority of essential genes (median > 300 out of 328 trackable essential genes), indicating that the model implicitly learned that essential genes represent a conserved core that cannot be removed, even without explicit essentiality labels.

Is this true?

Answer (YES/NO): NO